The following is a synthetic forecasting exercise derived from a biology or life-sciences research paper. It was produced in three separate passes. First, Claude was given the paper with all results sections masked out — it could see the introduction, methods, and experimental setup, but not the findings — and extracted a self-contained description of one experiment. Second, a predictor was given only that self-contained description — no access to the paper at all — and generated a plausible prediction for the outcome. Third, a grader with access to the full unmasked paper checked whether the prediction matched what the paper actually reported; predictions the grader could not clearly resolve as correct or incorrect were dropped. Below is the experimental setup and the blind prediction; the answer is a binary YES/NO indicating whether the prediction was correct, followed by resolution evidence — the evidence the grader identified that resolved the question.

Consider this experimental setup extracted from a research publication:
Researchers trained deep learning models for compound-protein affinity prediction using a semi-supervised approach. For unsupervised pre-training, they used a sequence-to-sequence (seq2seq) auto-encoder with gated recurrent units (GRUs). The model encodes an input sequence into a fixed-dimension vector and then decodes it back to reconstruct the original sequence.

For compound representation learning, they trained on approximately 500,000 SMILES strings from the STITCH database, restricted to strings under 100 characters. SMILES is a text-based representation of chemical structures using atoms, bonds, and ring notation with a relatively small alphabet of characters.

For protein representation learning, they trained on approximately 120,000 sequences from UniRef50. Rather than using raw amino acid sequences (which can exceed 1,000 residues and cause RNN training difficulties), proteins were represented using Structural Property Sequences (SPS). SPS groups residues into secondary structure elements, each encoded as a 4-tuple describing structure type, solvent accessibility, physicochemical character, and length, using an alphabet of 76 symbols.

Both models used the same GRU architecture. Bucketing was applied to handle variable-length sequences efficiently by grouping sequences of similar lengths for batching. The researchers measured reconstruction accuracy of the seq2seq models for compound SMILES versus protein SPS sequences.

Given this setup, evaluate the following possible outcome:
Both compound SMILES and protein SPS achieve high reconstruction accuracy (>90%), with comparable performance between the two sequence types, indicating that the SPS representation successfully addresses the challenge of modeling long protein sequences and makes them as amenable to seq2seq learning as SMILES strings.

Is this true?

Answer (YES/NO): YES